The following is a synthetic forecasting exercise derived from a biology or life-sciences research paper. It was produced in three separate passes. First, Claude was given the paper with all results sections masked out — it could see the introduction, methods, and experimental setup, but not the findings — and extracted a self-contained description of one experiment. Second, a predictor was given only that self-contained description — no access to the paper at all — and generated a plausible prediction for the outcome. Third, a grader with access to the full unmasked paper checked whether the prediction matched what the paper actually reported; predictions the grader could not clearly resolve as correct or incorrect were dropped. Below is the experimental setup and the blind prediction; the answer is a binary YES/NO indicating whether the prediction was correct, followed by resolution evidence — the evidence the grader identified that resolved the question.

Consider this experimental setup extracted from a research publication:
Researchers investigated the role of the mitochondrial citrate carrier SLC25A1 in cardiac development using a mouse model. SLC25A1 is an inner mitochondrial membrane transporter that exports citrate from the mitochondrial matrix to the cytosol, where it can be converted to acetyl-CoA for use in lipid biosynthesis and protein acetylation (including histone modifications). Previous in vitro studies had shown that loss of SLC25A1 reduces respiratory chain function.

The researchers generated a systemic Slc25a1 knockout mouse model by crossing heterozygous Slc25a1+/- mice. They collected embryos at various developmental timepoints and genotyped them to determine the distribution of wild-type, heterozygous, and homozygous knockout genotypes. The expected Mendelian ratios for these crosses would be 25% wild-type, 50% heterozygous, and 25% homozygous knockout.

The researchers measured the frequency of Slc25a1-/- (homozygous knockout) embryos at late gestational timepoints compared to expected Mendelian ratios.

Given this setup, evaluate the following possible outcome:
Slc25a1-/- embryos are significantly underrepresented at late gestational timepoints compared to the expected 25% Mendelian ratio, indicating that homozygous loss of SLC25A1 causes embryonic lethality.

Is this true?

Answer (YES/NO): NO